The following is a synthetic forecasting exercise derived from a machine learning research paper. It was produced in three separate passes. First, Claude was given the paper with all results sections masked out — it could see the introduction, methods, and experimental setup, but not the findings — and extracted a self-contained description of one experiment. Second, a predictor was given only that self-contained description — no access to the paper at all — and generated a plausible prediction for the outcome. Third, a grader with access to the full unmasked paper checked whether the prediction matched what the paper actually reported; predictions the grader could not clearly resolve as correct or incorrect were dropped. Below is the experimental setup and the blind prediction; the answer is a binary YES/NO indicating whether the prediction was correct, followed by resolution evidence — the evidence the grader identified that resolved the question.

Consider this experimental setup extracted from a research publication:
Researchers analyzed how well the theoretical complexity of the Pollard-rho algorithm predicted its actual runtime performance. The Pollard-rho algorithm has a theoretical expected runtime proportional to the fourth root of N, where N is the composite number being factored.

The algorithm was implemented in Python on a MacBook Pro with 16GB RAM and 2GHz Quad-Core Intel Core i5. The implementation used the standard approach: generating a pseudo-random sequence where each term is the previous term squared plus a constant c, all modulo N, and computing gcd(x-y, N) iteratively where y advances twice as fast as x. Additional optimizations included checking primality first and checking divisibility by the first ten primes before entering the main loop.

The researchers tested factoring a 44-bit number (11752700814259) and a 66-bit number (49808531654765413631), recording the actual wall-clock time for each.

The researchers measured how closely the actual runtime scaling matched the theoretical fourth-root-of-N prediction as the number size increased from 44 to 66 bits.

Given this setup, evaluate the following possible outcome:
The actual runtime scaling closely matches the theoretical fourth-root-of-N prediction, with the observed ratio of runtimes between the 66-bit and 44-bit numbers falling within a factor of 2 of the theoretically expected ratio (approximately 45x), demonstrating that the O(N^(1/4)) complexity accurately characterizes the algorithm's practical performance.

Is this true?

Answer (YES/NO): YES